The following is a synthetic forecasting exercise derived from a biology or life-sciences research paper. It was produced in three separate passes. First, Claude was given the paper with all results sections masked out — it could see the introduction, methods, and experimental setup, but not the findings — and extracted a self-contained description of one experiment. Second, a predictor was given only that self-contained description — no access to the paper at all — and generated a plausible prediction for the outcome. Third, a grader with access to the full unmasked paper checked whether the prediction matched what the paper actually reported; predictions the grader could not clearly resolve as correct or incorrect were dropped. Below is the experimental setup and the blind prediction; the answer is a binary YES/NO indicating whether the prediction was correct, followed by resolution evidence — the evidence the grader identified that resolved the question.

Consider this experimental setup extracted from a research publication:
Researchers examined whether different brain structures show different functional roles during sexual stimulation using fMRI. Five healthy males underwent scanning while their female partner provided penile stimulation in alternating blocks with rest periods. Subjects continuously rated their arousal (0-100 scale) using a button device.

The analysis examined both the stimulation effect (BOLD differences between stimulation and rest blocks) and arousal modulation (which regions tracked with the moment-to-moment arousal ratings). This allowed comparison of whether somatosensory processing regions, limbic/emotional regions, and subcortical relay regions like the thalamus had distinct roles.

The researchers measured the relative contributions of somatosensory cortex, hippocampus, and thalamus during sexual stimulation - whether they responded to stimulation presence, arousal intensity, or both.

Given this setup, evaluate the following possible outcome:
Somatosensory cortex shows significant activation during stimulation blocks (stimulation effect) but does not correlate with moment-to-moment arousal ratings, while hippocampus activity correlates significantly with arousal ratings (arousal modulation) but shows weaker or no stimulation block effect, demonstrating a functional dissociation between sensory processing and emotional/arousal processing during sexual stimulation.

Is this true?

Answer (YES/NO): NO